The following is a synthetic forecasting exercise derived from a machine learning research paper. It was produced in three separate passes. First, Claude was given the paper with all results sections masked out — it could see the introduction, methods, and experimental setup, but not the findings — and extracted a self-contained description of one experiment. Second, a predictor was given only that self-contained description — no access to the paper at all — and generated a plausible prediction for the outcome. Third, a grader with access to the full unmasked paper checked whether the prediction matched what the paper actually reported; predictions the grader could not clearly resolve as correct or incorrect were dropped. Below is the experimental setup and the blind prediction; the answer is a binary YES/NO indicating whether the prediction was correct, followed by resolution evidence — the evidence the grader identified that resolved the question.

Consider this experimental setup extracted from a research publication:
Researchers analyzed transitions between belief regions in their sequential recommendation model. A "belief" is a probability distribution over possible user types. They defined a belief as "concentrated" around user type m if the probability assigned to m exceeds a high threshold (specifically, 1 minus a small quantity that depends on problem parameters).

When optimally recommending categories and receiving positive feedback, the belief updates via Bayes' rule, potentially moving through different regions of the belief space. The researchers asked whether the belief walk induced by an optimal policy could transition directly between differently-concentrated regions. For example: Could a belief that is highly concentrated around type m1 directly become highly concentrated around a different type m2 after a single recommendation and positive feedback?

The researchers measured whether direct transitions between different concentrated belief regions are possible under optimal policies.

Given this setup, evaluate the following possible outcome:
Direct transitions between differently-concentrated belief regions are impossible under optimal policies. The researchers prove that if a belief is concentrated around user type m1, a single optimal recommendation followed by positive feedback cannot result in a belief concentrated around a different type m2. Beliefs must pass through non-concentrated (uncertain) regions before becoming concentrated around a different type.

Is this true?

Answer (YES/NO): YES